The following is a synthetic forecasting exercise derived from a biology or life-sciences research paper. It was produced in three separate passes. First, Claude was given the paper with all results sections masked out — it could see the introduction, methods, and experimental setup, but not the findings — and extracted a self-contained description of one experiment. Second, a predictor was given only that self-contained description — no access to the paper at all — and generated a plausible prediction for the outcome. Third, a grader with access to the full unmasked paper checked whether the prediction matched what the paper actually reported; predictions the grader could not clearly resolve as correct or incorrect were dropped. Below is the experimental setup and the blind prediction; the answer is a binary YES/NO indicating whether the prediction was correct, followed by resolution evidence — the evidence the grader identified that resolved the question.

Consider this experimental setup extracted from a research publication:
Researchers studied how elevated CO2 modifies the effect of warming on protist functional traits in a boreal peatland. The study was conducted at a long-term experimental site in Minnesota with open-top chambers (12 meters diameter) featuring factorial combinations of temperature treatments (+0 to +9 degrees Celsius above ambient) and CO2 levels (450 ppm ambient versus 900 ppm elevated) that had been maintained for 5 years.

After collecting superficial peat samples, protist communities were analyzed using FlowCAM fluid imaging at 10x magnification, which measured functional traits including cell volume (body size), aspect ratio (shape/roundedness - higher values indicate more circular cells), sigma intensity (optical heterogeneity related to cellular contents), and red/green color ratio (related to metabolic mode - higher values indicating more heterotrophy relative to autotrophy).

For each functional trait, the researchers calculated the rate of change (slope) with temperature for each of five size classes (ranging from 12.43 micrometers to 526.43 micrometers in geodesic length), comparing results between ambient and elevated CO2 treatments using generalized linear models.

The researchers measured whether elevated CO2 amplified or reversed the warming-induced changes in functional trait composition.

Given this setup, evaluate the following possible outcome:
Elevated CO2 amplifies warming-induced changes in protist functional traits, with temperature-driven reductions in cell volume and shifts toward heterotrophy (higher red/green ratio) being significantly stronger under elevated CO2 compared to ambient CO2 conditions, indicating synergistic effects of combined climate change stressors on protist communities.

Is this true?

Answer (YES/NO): NO